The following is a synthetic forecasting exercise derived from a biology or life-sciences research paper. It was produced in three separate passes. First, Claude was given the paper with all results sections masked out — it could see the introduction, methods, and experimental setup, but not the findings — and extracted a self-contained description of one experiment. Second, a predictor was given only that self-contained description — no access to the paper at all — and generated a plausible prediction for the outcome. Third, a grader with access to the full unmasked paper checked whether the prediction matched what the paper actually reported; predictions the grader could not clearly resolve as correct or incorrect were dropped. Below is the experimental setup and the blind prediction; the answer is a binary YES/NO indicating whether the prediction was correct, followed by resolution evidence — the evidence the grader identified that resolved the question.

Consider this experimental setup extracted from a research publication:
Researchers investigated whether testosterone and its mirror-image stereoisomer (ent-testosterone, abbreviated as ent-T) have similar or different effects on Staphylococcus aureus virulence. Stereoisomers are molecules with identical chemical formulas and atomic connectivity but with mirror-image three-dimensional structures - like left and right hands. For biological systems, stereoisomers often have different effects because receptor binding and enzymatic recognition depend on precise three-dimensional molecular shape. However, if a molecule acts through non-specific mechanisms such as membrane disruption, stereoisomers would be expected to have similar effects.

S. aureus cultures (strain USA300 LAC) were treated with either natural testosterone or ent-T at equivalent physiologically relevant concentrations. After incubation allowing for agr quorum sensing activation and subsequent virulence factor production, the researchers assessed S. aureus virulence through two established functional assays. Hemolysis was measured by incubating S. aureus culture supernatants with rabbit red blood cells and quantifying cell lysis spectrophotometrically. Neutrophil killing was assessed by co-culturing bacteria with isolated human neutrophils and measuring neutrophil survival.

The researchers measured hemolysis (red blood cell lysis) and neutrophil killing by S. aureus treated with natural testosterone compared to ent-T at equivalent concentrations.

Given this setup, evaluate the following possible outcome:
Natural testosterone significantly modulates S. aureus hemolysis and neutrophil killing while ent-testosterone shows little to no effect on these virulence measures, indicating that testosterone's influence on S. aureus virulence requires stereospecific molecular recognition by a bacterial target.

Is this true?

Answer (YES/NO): NO